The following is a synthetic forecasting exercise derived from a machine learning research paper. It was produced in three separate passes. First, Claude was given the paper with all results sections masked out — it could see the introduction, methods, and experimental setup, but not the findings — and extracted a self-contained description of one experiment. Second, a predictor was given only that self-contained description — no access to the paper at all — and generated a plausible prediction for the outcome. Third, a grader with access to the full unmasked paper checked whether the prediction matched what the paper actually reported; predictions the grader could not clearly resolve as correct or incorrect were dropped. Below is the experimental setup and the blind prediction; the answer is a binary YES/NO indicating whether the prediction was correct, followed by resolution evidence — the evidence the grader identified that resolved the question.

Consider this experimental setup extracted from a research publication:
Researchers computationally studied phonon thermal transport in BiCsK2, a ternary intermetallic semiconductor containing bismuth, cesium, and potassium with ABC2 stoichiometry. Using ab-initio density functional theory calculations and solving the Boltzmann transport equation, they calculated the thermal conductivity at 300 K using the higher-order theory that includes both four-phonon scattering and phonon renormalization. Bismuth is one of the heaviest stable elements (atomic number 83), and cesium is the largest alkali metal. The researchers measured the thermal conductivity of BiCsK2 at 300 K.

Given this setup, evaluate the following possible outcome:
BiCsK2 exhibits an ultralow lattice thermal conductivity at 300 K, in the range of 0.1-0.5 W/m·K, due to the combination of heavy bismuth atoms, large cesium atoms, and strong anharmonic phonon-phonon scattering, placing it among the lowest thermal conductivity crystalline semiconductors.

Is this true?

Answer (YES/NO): YES